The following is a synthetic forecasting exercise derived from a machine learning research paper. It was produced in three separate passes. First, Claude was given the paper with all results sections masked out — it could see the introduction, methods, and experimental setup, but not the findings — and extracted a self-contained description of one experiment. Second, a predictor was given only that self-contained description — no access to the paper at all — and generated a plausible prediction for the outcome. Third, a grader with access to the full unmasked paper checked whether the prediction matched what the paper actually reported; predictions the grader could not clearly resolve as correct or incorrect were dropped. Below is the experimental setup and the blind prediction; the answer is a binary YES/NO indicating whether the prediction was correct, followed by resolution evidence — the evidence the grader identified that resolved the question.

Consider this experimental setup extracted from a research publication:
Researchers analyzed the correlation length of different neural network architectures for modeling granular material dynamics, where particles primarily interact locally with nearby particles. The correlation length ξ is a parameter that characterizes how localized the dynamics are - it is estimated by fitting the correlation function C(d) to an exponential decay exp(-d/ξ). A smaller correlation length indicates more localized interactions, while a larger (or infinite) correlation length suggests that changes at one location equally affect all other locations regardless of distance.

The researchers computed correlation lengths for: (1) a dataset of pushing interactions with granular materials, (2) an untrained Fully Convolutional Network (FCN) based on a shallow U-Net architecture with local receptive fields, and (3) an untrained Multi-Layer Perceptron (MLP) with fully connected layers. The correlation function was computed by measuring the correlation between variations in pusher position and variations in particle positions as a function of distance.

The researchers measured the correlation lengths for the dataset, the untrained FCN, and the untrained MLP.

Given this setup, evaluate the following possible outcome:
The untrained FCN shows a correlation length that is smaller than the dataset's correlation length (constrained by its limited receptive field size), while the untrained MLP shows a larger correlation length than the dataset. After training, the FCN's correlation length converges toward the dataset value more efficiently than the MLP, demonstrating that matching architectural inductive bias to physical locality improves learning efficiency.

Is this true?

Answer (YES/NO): NO